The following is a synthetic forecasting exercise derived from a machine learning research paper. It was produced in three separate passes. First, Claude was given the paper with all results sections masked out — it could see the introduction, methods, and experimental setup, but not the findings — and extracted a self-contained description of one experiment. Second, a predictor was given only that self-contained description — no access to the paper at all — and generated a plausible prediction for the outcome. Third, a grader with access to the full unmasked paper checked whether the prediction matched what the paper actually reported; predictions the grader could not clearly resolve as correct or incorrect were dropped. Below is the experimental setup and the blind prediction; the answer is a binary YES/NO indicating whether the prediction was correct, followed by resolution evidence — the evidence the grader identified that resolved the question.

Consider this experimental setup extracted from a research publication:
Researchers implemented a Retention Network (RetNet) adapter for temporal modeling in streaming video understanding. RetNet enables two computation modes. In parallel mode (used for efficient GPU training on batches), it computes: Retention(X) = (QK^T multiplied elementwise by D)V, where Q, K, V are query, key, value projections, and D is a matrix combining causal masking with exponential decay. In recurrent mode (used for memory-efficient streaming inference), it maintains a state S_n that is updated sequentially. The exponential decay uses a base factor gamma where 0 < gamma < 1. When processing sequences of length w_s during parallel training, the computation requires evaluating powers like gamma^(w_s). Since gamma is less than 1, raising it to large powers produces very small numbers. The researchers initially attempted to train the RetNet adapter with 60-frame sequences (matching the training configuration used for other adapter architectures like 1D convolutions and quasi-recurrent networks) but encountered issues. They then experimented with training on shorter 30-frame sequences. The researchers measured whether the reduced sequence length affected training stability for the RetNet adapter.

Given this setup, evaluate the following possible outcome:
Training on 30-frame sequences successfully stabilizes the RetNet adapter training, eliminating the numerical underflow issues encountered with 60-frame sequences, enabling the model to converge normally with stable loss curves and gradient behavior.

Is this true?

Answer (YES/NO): YES